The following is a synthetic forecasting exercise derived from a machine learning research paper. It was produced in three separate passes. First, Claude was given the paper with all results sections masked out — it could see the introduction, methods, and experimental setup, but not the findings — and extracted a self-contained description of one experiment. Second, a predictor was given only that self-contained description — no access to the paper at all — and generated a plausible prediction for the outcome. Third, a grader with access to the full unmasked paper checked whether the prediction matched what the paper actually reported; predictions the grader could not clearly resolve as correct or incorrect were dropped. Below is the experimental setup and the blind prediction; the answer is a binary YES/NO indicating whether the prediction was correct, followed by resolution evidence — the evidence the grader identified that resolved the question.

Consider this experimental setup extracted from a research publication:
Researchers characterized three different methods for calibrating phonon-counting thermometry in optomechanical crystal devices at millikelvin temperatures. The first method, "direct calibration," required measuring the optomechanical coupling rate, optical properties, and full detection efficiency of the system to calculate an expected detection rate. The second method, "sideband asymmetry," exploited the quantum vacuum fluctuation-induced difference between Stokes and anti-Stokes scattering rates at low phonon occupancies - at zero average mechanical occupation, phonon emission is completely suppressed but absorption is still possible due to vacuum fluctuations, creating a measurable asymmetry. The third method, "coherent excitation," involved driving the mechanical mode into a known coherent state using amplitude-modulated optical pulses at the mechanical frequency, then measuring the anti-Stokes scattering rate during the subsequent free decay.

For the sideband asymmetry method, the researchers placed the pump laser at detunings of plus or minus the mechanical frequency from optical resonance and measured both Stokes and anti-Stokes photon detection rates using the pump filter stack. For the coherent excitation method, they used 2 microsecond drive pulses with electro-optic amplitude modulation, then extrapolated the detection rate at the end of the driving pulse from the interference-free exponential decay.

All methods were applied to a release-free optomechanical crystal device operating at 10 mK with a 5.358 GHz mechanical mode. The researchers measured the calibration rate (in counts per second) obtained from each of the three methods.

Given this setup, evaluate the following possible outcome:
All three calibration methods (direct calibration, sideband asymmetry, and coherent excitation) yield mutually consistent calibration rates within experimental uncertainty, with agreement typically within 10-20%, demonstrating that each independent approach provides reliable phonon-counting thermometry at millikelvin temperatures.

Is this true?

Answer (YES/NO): YES